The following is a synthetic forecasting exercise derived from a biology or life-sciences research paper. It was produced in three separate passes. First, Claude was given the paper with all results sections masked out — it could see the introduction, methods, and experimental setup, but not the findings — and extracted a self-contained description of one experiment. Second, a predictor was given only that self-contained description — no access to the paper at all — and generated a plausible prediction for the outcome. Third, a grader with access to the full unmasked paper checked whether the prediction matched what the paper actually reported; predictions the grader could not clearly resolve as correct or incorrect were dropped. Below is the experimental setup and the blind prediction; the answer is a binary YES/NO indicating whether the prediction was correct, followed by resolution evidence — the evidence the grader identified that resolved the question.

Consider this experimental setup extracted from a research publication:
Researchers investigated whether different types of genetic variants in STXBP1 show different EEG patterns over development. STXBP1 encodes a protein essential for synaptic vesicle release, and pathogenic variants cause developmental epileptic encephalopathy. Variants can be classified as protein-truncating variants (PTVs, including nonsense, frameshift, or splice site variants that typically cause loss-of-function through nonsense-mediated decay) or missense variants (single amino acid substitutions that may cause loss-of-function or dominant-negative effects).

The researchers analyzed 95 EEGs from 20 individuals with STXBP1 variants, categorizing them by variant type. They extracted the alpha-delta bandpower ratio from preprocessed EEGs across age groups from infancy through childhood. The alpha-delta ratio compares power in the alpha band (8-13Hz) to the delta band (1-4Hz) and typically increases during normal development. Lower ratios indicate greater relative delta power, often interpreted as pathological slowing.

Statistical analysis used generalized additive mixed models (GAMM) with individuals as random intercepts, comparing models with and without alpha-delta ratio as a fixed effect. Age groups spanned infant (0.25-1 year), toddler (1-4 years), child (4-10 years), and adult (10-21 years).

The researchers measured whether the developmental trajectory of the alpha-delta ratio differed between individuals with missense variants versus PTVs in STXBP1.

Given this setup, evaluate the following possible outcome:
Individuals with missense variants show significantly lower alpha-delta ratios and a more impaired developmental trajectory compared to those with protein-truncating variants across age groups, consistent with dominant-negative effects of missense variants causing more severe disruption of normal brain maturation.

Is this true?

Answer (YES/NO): NO